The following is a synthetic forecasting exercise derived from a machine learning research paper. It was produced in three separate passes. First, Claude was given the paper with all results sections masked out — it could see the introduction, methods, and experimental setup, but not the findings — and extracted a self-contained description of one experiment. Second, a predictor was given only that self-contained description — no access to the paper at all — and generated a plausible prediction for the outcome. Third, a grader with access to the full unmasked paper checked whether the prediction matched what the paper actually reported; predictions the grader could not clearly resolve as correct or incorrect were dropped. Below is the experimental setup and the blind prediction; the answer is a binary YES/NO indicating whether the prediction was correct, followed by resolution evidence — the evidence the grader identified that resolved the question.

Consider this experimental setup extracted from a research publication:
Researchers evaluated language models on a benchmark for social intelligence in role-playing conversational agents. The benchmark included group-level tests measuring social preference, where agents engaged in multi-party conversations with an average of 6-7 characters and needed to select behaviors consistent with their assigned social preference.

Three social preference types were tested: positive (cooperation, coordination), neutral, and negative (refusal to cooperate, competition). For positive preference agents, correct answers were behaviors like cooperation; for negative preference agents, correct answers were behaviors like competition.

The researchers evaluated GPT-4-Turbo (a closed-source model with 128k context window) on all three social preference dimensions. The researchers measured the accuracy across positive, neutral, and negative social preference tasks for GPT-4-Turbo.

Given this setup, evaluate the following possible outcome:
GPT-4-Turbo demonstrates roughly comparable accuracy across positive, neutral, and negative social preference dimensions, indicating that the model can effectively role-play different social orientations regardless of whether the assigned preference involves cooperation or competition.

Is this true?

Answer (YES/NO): NO